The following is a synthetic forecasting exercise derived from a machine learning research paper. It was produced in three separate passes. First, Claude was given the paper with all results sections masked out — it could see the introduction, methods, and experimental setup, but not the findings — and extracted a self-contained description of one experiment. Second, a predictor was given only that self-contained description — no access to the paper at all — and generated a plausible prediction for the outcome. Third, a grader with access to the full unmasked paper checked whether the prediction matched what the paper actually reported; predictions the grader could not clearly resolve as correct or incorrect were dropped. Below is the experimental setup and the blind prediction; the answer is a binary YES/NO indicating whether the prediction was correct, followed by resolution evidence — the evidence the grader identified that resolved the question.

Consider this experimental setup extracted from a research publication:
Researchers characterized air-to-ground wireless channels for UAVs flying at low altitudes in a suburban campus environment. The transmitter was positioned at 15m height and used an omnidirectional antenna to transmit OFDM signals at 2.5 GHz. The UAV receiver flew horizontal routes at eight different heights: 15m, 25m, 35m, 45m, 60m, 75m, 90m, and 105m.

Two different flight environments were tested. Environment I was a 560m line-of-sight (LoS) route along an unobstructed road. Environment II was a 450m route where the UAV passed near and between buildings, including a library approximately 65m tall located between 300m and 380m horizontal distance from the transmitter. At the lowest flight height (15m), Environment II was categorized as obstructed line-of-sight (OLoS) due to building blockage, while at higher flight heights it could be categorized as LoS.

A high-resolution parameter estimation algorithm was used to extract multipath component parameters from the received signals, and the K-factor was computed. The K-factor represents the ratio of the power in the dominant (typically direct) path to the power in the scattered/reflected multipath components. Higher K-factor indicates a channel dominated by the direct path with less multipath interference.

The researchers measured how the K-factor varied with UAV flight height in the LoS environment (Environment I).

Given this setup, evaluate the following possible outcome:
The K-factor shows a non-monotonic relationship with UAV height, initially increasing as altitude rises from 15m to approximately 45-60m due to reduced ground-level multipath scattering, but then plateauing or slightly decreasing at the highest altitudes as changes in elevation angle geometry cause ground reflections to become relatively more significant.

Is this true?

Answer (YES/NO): NO